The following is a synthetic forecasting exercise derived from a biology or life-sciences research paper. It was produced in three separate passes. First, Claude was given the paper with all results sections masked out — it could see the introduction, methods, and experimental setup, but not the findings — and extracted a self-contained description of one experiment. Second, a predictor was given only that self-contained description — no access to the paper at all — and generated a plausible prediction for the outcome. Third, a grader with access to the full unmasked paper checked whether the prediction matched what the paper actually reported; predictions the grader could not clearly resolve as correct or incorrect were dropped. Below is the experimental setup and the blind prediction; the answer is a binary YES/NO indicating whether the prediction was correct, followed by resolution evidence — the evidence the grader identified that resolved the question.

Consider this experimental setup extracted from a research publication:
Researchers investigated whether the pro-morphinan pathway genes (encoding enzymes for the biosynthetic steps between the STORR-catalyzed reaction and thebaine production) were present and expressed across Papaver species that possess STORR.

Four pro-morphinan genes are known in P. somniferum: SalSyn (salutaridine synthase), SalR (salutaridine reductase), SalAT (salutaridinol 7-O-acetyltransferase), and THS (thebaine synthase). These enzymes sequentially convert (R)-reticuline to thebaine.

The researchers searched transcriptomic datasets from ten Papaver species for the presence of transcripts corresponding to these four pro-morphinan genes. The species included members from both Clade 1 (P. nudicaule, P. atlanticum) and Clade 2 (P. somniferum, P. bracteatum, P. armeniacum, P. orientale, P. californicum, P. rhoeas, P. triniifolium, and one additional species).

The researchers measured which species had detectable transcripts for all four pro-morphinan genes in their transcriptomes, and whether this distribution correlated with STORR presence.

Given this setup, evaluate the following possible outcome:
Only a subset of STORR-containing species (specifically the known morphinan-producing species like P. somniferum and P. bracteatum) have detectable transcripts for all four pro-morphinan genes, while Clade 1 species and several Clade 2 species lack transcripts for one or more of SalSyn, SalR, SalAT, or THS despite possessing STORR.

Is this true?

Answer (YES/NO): NO